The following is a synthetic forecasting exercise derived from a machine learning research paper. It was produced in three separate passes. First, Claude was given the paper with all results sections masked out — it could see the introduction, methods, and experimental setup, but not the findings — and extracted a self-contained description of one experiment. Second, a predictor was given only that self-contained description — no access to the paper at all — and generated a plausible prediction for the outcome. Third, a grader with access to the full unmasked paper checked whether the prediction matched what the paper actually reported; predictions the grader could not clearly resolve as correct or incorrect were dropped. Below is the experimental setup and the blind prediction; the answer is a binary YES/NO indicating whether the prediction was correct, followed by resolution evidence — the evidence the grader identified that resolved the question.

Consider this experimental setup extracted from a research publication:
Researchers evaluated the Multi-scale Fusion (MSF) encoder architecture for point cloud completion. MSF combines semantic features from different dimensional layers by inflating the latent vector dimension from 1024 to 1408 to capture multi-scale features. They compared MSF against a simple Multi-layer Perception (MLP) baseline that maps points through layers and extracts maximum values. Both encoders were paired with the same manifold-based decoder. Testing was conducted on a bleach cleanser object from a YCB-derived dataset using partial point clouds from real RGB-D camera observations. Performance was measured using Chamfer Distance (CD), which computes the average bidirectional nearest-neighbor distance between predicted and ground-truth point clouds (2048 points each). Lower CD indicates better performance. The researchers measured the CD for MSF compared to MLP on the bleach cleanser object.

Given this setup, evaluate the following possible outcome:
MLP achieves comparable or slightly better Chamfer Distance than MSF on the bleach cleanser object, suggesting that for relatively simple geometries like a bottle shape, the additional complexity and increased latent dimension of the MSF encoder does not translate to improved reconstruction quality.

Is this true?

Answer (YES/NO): NO